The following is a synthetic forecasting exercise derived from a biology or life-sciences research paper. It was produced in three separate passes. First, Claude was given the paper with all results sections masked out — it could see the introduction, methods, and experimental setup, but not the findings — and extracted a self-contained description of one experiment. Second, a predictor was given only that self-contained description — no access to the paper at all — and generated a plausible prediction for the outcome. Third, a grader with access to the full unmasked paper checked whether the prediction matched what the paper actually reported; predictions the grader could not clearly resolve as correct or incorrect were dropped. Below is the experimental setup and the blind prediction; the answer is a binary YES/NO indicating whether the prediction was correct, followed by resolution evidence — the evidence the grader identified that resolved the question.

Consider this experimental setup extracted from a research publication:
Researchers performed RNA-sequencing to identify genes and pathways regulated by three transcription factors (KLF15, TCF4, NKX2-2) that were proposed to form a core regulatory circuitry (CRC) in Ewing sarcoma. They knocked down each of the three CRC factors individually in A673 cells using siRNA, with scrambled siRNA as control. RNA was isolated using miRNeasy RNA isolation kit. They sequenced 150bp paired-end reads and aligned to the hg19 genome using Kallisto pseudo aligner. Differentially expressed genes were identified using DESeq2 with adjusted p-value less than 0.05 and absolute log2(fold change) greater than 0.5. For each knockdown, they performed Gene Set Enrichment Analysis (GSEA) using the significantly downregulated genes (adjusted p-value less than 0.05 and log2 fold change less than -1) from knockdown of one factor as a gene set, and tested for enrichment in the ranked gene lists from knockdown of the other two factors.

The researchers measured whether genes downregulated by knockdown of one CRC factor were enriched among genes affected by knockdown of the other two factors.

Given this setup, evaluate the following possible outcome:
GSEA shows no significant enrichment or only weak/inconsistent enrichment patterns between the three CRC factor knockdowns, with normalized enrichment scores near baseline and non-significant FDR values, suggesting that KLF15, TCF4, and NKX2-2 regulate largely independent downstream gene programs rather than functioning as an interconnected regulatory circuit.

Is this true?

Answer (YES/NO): NO